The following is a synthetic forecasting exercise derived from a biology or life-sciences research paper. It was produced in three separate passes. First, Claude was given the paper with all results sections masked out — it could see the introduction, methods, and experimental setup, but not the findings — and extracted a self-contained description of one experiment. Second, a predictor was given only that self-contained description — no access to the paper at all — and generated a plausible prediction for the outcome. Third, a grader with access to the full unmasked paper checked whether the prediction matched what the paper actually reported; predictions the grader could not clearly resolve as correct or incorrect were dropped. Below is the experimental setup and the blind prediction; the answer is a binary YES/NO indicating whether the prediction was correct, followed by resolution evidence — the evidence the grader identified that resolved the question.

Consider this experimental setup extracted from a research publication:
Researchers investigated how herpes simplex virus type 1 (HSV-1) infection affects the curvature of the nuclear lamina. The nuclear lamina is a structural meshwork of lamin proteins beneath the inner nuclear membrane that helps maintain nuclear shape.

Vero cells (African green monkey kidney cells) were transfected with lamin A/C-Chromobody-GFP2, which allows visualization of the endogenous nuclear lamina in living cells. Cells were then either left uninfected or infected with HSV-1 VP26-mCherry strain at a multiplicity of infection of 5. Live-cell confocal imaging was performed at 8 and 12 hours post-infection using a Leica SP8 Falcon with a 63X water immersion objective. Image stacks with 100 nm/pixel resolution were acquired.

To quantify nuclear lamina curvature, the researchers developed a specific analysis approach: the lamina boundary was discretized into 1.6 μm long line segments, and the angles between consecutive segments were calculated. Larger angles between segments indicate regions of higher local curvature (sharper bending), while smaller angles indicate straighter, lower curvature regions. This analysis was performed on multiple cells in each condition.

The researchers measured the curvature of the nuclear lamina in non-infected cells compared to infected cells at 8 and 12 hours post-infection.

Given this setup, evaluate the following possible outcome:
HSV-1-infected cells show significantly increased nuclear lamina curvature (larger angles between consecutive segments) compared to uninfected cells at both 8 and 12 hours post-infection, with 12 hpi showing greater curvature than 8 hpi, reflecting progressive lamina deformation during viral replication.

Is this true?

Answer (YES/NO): NO